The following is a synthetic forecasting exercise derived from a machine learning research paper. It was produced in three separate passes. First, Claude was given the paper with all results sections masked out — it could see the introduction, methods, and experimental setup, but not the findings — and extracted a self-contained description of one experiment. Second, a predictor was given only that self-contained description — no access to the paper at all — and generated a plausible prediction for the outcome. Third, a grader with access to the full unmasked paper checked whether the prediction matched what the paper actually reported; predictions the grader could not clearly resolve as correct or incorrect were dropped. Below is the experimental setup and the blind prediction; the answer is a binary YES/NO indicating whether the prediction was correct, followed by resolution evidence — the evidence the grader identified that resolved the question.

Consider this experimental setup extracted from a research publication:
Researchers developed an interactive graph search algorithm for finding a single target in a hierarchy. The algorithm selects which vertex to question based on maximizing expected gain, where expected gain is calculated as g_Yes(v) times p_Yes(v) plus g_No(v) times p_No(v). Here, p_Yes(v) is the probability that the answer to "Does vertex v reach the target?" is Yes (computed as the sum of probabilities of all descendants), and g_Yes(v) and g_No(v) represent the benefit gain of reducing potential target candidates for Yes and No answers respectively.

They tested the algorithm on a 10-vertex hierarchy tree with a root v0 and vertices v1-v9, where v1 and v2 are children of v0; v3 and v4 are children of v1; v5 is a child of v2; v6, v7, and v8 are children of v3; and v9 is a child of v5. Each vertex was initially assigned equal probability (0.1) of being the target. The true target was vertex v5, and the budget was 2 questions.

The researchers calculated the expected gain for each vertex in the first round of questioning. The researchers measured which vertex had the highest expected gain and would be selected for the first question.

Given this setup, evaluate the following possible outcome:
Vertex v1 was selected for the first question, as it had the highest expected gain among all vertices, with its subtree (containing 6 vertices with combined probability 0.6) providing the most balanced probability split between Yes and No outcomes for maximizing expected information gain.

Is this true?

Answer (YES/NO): NO